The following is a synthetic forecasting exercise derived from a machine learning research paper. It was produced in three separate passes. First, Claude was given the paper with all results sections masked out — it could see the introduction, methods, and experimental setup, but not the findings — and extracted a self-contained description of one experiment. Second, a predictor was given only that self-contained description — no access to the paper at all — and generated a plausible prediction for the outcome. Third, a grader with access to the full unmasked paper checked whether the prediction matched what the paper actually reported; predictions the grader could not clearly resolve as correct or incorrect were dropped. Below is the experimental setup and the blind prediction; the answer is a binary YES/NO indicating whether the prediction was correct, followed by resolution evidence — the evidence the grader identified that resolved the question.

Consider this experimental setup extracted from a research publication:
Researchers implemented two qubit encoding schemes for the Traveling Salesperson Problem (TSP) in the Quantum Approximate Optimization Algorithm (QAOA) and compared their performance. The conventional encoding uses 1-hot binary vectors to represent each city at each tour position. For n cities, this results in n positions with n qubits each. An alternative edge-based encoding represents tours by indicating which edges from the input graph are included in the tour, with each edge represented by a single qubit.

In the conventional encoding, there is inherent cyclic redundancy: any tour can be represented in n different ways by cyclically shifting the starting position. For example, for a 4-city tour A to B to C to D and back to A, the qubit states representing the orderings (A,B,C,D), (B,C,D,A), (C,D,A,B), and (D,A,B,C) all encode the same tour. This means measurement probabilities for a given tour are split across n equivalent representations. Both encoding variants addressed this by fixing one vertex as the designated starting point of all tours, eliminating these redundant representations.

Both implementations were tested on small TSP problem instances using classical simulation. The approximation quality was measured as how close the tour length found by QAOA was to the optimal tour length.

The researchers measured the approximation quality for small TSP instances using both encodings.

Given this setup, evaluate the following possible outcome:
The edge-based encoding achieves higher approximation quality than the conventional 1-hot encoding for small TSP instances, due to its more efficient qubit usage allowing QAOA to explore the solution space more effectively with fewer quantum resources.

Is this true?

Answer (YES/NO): YES